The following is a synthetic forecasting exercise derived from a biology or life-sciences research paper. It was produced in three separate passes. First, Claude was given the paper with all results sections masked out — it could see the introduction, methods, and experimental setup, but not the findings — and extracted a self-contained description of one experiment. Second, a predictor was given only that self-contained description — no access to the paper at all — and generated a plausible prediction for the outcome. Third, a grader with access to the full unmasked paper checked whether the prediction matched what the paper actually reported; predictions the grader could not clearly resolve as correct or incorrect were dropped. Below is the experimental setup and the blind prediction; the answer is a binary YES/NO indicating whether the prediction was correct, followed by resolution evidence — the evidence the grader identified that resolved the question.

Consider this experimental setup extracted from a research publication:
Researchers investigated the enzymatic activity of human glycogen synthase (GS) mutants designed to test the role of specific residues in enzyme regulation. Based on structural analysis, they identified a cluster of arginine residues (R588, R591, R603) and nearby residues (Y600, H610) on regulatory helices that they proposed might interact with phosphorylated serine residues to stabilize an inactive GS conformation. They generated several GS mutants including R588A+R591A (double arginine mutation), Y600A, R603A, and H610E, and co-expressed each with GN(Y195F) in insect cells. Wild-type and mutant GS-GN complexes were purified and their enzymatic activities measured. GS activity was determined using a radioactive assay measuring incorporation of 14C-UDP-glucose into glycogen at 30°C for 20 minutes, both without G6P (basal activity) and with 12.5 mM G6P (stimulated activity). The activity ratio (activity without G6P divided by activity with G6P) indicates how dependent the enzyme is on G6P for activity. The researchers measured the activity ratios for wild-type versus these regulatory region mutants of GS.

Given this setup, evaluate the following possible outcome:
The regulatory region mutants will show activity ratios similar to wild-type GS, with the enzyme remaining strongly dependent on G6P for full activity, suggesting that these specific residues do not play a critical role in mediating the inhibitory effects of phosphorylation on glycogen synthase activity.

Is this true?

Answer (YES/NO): NO